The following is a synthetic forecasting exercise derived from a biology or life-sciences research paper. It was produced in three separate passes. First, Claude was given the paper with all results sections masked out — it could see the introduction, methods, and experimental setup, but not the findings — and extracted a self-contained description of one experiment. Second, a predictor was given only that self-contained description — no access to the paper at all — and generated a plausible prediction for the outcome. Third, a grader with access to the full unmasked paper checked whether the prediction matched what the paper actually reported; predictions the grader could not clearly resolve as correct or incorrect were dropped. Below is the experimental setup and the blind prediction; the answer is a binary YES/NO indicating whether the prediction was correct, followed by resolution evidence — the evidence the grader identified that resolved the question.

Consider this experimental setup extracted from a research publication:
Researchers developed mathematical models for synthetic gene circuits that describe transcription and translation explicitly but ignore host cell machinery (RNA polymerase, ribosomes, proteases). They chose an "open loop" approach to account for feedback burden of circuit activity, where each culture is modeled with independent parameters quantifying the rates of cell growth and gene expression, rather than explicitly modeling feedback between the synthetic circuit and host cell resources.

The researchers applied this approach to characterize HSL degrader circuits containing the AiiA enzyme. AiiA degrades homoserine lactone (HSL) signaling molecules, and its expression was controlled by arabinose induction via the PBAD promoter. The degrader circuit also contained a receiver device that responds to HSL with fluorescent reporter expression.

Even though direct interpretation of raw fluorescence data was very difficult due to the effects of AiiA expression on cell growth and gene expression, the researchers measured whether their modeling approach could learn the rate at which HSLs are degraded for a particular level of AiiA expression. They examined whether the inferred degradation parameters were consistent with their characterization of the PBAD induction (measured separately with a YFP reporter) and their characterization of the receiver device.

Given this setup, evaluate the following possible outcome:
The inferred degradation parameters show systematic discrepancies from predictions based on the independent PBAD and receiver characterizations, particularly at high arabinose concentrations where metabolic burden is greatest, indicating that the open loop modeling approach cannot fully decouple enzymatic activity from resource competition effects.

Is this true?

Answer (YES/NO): NO